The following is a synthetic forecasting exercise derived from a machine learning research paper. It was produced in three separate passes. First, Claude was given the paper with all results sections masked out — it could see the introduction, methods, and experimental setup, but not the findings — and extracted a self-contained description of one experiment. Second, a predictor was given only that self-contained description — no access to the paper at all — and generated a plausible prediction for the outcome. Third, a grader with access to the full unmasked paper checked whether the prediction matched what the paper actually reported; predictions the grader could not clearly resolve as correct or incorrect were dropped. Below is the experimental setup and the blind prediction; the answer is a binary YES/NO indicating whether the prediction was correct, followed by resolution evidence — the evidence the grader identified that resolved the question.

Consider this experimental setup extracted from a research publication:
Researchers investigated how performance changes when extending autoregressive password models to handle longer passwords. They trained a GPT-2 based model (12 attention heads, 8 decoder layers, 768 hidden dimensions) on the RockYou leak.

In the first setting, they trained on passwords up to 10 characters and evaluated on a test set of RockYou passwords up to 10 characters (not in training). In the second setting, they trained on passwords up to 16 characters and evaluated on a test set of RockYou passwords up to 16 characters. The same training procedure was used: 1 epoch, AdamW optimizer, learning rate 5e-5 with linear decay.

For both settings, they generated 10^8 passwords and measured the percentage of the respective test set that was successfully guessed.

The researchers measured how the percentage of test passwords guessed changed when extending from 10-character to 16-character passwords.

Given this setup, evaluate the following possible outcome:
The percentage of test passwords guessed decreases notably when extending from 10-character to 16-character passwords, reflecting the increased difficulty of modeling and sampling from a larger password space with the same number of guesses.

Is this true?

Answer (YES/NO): NO